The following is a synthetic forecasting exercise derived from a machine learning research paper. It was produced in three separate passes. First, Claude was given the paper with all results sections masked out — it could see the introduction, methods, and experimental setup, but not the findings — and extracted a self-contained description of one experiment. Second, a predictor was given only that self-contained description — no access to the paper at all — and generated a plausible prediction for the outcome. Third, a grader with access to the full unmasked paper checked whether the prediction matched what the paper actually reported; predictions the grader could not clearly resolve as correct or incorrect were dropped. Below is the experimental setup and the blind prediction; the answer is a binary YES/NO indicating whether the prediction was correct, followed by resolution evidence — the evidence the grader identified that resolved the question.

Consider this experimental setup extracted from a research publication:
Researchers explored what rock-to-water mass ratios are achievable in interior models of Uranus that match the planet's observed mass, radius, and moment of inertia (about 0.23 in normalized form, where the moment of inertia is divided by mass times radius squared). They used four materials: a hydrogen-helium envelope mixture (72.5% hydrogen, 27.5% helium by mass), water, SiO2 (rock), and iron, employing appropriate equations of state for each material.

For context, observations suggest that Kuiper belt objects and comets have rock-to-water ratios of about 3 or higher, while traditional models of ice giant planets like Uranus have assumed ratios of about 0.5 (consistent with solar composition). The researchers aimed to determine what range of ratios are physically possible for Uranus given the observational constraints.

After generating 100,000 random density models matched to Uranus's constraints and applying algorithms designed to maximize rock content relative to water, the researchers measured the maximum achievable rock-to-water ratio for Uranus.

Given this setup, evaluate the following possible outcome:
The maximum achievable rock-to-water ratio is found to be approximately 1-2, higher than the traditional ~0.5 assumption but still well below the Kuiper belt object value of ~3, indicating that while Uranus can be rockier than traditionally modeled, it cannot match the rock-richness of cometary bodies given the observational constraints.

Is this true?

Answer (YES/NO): YES